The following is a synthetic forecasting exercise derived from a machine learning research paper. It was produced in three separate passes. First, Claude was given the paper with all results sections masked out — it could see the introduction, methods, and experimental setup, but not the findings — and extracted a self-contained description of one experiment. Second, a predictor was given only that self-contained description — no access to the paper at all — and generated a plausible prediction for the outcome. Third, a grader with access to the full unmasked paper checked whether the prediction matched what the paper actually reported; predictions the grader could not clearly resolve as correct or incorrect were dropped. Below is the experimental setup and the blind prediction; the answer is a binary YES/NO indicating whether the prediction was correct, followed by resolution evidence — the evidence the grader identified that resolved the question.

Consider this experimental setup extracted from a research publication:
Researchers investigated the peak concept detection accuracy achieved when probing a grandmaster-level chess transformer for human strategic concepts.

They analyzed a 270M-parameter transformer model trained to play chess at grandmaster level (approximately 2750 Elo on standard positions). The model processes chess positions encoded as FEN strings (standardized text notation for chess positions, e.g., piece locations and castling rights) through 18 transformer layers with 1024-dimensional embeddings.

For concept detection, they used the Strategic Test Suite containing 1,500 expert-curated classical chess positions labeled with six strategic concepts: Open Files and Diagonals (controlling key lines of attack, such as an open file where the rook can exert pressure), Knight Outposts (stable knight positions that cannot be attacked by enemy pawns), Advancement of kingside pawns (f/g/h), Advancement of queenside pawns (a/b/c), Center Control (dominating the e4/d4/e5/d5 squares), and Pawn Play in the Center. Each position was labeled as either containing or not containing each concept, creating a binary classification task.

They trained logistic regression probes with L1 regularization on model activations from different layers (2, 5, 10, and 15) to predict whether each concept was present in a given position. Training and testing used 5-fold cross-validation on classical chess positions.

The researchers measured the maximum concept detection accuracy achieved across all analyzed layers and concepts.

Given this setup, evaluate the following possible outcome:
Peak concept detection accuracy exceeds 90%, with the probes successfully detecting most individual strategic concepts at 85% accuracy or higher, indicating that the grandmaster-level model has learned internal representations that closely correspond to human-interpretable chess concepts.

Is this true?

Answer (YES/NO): NO